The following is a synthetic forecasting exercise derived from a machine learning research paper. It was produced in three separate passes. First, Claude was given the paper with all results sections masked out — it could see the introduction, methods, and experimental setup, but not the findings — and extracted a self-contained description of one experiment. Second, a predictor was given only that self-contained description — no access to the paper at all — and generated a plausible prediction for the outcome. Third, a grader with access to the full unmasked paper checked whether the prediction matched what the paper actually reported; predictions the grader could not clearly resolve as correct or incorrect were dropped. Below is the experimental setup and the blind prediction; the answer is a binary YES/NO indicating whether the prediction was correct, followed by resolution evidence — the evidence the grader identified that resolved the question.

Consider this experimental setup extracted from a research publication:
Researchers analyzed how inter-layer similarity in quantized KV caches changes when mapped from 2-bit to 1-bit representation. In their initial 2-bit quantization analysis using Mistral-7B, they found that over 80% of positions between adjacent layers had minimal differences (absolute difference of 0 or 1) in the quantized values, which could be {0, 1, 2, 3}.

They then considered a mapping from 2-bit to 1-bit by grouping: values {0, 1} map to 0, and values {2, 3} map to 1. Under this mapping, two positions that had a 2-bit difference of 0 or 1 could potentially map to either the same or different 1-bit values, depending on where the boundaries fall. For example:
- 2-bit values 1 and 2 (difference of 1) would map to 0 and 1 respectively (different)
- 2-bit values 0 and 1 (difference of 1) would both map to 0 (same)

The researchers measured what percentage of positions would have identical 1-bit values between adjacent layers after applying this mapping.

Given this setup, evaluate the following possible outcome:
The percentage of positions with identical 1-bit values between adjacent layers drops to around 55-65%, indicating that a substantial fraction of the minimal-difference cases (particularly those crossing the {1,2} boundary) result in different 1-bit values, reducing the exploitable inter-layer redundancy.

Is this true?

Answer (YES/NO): NO